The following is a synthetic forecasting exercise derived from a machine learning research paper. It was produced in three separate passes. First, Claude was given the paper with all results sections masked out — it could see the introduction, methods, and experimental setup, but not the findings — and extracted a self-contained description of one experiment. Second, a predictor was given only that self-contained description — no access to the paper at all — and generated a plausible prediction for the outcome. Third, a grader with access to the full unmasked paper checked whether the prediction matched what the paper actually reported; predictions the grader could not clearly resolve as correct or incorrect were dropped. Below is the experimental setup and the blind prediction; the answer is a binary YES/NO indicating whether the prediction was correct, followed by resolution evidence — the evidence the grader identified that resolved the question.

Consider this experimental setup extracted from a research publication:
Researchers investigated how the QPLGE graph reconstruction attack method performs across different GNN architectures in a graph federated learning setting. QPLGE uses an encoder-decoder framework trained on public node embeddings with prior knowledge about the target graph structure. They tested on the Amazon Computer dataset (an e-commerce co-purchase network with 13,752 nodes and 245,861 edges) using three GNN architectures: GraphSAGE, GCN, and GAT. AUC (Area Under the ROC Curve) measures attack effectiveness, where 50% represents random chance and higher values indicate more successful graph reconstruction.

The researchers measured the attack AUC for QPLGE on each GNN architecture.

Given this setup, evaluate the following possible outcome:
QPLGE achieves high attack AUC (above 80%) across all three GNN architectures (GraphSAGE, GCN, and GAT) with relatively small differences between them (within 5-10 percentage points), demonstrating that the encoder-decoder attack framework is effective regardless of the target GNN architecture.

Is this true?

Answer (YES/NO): NO